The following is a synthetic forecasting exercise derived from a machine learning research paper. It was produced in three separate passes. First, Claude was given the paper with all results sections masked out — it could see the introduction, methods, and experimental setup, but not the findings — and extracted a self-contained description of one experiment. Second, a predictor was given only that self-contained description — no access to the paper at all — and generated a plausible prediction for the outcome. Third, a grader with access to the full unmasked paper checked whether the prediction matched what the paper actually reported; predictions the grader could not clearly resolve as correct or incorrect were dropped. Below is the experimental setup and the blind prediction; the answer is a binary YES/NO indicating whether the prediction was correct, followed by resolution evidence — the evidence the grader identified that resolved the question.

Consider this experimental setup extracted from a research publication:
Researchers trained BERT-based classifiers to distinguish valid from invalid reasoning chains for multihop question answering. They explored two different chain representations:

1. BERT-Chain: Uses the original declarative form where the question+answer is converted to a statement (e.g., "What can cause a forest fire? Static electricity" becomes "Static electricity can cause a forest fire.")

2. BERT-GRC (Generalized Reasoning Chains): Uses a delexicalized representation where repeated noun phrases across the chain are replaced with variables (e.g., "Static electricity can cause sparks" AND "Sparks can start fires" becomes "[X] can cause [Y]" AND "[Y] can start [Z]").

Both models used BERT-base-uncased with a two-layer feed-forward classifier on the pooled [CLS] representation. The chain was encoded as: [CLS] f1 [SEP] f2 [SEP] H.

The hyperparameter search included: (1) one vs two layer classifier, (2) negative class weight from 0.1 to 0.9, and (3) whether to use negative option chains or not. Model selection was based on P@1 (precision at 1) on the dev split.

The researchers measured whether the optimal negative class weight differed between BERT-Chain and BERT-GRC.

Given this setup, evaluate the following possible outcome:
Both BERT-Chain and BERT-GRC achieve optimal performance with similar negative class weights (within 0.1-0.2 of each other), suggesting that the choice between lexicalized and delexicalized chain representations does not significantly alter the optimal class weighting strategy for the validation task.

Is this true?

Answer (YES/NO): YES